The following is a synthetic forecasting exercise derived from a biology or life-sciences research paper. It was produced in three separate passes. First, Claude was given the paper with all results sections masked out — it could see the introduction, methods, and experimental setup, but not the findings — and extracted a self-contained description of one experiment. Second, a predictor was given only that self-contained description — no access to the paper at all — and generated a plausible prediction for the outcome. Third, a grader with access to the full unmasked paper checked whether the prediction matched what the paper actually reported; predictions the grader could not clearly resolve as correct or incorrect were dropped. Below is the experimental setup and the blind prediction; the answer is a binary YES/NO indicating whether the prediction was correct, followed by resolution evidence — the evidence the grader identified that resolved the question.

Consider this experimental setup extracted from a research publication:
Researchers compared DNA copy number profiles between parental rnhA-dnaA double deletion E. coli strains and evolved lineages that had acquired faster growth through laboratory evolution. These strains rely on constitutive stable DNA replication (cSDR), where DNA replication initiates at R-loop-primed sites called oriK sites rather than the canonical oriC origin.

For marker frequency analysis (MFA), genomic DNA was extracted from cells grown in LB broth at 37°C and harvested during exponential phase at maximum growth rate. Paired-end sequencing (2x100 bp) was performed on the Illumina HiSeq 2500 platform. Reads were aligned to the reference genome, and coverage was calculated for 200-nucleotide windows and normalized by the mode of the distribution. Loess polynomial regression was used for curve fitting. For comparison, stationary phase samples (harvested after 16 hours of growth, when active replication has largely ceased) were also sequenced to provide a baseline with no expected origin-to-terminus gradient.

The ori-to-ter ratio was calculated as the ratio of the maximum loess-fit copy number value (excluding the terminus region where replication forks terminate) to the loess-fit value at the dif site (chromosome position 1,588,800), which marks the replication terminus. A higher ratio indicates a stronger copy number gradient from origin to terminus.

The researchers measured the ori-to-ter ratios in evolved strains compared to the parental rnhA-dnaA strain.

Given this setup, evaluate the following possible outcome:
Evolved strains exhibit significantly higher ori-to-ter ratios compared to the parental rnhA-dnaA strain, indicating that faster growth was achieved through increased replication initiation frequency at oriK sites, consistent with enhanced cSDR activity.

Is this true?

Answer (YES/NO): NO